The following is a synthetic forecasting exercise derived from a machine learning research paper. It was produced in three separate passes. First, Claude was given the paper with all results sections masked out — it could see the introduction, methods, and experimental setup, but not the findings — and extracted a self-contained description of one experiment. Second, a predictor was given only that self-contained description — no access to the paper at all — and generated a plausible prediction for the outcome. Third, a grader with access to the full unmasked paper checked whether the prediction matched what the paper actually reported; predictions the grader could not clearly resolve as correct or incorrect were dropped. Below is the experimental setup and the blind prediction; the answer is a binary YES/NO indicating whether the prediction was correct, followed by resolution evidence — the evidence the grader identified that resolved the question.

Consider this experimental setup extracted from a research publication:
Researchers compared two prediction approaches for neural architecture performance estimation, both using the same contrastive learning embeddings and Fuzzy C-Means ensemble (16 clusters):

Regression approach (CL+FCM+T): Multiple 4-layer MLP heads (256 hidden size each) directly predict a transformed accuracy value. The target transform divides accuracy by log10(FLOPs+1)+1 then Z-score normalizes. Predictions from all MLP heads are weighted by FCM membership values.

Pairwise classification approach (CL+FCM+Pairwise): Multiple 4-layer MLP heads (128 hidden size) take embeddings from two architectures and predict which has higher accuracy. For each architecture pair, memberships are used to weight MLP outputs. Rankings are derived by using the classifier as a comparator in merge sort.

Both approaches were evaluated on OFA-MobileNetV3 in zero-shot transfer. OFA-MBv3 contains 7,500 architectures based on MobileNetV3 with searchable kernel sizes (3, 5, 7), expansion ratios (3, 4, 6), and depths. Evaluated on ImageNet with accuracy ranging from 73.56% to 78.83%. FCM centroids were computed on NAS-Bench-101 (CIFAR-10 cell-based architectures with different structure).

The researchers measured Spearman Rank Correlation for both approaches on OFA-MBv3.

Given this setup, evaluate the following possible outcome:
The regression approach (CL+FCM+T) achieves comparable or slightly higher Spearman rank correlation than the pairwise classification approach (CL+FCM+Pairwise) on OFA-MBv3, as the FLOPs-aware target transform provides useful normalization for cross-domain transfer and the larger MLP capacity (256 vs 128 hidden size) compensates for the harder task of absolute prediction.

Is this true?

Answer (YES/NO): NO